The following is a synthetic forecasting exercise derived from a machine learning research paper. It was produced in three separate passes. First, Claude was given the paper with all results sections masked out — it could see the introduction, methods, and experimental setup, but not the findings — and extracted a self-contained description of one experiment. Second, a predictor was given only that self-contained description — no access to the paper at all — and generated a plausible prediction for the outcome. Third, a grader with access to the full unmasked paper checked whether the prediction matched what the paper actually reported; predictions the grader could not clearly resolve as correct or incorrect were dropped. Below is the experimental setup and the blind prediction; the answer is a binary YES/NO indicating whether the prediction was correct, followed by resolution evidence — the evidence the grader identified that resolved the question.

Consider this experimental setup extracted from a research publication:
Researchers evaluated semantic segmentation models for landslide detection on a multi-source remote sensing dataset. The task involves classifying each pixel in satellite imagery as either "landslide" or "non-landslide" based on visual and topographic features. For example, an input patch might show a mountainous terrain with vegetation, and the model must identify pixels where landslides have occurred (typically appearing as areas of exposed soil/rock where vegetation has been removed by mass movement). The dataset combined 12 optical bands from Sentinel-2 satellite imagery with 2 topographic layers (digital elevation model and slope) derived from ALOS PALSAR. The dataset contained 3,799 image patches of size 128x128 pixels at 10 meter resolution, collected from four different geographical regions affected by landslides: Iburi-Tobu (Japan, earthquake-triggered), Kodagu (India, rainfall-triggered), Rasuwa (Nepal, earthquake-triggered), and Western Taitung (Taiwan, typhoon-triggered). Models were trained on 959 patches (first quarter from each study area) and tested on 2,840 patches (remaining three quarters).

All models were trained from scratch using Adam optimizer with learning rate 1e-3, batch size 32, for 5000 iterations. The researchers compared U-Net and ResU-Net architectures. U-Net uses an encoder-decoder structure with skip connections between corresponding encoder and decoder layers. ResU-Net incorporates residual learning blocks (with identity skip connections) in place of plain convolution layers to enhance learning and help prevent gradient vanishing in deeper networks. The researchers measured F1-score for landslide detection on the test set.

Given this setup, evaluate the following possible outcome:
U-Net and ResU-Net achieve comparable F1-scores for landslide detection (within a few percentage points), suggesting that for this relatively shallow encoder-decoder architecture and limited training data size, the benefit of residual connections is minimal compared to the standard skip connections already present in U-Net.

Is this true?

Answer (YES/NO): NO